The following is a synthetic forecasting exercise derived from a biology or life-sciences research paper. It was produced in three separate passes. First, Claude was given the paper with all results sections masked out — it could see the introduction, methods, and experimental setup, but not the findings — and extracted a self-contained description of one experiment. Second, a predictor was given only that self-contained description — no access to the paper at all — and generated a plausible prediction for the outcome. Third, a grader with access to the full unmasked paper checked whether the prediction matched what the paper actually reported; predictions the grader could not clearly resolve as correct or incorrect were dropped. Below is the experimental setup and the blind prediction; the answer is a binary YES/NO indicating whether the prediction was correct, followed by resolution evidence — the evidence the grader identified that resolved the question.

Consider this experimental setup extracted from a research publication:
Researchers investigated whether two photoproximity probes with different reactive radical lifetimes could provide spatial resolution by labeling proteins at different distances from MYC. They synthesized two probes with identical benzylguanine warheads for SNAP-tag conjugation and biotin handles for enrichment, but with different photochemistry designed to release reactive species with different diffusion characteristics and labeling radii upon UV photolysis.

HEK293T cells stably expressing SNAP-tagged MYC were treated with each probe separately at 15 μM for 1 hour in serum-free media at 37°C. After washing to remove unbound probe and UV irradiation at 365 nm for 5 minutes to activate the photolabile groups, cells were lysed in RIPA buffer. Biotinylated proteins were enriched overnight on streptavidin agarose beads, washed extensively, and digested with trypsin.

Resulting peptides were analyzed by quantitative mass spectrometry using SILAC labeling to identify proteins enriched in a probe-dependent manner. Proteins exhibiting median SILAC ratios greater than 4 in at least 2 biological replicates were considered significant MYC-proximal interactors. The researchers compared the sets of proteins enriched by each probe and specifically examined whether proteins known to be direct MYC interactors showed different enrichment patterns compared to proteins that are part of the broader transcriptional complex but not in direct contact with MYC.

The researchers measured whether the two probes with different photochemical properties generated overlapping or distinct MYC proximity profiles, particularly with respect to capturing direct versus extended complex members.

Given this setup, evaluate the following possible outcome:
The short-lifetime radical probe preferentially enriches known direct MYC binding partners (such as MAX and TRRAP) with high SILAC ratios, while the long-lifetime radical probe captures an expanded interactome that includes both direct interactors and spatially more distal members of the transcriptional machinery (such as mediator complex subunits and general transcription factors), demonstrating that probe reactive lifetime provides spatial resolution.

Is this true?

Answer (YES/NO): YES